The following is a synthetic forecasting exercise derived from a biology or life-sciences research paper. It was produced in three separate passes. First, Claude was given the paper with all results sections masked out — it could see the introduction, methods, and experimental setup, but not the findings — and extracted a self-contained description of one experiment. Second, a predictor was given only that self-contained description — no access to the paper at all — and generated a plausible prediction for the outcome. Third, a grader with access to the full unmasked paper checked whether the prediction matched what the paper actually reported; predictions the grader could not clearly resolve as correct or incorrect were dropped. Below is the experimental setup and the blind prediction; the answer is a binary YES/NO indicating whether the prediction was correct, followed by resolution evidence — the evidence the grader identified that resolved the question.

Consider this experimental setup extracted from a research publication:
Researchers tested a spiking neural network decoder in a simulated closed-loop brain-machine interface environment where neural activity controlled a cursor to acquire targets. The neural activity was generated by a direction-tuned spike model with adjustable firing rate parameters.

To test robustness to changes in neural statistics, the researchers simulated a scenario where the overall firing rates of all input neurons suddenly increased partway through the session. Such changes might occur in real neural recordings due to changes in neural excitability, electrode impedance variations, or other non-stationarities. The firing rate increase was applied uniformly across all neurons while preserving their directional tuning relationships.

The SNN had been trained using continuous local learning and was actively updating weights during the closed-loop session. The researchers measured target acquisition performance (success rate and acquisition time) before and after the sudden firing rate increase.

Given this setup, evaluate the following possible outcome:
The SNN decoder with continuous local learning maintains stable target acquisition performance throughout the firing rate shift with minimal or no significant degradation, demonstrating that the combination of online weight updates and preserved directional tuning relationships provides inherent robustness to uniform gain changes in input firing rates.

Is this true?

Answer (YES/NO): NO